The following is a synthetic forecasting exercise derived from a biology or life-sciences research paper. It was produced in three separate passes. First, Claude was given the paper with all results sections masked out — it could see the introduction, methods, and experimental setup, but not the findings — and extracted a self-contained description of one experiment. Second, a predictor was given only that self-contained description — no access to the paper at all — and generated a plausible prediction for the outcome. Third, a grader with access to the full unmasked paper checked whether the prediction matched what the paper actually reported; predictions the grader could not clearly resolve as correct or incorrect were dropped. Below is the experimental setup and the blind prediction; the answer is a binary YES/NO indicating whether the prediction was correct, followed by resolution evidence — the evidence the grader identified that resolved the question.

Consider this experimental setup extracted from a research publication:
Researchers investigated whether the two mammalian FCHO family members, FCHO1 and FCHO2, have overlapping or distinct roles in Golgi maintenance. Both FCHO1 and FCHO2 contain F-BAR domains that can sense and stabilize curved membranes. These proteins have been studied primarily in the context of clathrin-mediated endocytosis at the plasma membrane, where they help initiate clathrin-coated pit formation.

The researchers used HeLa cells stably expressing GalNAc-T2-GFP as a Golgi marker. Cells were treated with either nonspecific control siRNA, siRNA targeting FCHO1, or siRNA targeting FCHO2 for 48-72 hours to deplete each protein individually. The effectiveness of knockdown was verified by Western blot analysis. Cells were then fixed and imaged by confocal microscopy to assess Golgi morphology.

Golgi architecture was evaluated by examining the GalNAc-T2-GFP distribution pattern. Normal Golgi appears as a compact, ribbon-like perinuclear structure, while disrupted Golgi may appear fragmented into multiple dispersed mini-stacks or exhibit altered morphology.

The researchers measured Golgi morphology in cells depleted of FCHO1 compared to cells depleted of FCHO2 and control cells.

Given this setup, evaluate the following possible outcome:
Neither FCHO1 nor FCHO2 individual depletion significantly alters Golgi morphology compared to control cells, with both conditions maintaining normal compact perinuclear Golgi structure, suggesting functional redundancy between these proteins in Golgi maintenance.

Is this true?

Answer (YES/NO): NO